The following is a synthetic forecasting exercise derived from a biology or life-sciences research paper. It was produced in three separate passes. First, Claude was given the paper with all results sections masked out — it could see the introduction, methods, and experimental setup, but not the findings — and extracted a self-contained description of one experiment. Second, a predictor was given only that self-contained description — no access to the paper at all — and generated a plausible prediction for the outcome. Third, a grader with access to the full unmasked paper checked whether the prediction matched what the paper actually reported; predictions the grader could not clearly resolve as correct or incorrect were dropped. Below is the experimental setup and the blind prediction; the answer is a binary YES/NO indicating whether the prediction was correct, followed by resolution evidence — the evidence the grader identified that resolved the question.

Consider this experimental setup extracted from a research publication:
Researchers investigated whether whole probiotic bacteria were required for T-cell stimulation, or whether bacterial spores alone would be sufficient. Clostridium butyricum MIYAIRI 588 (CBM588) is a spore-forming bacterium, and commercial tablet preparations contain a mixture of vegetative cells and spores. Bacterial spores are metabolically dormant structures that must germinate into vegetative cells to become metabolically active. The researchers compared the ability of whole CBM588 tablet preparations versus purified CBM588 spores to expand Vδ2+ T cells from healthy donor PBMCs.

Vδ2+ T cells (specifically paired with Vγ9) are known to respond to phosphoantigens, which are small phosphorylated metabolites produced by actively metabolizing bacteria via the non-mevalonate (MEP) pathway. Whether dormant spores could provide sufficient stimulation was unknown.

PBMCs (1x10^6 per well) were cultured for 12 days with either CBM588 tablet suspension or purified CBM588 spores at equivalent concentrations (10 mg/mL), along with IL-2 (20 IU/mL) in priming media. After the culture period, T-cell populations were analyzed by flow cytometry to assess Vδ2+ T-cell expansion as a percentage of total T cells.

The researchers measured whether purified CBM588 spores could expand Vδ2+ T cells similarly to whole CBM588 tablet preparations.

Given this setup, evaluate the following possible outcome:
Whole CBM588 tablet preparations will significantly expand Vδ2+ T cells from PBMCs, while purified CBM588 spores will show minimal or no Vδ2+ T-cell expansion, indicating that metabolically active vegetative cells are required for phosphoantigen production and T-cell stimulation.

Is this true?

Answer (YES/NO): NO